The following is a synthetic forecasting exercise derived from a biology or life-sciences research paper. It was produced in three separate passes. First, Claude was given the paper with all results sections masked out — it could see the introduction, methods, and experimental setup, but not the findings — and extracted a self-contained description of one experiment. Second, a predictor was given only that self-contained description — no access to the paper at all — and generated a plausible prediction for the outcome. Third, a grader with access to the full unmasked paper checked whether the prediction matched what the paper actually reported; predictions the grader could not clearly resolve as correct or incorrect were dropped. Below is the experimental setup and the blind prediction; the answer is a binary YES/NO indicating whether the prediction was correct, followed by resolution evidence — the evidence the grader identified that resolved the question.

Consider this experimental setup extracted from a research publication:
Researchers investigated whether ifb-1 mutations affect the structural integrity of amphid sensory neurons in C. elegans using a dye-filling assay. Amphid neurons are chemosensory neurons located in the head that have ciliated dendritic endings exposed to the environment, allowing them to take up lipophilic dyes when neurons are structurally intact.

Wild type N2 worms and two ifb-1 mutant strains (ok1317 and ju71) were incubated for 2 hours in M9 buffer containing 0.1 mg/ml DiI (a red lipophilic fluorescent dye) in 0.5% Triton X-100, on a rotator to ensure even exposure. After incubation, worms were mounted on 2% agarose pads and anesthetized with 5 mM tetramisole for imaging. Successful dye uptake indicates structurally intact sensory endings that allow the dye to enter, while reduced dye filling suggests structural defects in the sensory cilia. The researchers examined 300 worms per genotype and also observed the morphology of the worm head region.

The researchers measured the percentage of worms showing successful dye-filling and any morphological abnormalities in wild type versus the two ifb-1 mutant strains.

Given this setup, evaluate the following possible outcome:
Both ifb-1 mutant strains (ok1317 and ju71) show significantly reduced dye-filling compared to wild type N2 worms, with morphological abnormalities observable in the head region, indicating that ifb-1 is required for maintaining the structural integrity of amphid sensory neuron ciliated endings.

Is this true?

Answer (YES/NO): NO